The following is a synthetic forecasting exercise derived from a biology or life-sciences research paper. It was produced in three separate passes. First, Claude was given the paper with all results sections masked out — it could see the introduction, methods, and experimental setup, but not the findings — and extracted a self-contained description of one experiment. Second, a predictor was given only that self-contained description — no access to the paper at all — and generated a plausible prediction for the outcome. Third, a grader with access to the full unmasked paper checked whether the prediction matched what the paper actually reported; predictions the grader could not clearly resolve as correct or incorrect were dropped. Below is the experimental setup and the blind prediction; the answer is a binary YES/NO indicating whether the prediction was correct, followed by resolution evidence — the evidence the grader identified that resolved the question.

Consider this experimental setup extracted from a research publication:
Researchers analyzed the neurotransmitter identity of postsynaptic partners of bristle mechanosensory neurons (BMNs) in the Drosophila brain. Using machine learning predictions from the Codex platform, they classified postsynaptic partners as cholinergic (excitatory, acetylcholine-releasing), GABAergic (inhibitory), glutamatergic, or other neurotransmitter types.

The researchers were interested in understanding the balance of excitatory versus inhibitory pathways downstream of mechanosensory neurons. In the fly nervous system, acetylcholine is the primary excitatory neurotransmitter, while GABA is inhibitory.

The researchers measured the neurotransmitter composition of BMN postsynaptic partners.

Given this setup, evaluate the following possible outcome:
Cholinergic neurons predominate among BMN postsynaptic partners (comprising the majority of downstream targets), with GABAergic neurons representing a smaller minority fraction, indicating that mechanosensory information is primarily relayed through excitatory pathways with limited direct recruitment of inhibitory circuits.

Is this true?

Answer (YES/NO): NO